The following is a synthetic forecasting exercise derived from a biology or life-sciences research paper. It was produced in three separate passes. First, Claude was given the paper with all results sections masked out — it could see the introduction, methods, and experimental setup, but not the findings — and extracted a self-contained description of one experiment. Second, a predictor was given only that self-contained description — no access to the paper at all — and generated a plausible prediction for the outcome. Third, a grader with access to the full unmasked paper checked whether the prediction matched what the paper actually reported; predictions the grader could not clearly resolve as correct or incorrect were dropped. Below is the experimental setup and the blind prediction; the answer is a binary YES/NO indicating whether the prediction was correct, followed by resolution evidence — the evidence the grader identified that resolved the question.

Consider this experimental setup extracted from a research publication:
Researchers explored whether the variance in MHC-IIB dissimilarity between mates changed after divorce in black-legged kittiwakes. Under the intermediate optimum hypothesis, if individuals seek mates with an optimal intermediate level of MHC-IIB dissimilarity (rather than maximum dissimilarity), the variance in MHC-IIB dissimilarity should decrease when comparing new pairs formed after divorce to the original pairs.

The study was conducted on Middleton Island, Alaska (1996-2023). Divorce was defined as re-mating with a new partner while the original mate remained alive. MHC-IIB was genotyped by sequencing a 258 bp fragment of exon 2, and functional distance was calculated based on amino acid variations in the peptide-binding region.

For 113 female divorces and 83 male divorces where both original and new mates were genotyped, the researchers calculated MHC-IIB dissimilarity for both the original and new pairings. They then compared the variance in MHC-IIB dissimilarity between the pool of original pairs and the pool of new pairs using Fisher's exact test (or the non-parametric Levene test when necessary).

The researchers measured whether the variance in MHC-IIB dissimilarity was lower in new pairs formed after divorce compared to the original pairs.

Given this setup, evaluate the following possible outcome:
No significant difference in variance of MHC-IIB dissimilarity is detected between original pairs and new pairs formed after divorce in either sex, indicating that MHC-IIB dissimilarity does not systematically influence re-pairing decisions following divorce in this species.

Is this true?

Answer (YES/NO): YES